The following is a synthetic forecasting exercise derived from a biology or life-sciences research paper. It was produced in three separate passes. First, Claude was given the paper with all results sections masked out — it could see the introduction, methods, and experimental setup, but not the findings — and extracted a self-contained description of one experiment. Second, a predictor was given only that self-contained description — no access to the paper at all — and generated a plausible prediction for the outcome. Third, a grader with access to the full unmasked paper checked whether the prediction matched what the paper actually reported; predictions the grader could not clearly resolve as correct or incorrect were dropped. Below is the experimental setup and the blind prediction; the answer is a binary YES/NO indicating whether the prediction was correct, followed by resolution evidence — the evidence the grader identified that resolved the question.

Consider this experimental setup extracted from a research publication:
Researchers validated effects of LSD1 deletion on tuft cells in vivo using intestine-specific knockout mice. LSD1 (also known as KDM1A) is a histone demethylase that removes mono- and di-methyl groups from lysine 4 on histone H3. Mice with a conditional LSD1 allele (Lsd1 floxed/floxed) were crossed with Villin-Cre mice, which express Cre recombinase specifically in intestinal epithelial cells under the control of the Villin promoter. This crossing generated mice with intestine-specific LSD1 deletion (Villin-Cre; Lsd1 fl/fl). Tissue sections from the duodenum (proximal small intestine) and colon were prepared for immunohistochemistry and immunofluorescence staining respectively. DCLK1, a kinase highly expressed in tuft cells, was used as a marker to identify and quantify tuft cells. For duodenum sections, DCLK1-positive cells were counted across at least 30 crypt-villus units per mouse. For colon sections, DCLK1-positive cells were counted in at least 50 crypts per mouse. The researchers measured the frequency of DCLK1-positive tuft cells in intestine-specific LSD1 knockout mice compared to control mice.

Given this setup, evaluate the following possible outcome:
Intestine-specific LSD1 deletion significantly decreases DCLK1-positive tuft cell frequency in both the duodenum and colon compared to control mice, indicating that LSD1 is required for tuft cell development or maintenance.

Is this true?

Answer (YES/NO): NO